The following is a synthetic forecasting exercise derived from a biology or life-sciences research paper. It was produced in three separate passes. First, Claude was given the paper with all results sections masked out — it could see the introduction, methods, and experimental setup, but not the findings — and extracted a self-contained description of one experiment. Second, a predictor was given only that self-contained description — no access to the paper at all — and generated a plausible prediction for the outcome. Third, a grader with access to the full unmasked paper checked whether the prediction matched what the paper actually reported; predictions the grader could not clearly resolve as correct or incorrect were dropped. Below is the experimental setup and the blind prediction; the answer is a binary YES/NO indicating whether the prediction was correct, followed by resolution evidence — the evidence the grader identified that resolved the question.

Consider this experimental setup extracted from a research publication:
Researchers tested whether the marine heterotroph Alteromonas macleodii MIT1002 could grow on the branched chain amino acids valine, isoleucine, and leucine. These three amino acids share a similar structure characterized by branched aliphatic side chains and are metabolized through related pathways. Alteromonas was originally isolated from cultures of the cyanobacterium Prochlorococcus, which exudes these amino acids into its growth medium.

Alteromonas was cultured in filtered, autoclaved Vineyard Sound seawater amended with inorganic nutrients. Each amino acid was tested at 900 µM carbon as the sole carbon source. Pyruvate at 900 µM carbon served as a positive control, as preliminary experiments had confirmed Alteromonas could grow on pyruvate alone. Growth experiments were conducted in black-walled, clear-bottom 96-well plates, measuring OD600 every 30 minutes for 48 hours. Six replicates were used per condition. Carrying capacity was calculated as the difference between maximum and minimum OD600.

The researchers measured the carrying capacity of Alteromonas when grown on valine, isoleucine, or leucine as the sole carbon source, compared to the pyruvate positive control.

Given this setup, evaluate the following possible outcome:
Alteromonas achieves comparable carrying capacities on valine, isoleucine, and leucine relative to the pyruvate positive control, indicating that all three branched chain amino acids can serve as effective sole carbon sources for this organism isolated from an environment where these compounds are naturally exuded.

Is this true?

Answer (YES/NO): NO